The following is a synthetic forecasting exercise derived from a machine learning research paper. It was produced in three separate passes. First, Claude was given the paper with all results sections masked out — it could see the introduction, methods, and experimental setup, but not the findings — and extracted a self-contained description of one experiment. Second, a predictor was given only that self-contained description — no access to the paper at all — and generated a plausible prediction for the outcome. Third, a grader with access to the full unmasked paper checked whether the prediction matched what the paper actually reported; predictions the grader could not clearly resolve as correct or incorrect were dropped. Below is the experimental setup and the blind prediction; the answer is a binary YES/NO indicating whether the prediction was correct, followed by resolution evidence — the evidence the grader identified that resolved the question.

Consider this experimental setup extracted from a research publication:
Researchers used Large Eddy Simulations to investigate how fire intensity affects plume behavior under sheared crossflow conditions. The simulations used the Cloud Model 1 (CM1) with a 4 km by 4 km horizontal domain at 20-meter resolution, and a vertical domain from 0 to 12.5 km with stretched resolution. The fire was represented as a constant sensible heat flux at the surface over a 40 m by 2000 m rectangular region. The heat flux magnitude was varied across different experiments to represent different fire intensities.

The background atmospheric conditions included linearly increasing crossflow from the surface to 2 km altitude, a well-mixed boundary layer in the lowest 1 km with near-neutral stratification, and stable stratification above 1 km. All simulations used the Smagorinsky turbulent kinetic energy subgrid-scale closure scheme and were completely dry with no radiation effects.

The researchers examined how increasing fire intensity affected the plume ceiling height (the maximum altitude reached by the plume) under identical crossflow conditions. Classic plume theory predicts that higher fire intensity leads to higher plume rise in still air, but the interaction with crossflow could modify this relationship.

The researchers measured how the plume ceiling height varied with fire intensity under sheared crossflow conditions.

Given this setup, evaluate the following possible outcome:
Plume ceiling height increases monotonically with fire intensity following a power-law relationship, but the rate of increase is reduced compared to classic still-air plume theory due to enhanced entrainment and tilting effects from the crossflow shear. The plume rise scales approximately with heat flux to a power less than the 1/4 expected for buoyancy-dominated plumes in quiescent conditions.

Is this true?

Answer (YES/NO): NO